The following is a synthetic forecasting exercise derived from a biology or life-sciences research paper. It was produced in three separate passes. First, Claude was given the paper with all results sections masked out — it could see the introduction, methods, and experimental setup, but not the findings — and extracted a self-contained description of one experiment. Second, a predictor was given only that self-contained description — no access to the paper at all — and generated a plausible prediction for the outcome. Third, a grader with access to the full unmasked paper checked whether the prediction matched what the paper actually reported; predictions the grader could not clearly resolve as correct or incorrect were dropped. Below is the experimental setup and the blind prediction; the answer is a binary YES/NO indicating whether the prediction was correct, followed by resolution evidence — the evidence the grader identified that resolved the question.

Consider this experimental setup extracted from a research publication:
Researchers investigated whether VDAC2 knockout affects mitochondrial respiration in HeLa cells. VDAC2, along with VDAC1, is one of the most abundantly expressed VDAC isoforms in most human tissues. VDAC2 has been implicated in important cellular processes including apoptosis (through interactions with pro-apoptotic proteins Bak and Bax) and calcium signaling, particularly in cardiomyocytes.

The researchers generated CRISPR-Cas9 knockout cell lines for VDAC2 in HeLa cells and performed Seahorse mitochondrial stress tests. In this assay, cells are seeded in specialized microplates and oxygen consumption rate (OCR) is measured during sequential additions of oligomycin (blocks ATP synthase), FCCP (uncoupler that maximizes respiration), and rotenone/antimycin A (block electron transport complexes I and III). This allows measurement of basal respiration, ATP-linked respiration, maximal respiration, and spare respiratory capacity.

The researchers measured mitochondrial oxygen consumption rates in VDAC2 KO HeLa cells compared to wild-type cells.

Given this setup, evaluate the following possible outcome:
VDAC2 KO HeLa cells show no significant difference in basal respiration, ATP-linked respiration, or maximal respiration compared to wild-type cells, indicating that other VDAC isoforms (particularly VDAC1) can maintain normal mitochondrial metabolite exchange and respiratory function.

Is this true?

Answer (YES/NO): YES